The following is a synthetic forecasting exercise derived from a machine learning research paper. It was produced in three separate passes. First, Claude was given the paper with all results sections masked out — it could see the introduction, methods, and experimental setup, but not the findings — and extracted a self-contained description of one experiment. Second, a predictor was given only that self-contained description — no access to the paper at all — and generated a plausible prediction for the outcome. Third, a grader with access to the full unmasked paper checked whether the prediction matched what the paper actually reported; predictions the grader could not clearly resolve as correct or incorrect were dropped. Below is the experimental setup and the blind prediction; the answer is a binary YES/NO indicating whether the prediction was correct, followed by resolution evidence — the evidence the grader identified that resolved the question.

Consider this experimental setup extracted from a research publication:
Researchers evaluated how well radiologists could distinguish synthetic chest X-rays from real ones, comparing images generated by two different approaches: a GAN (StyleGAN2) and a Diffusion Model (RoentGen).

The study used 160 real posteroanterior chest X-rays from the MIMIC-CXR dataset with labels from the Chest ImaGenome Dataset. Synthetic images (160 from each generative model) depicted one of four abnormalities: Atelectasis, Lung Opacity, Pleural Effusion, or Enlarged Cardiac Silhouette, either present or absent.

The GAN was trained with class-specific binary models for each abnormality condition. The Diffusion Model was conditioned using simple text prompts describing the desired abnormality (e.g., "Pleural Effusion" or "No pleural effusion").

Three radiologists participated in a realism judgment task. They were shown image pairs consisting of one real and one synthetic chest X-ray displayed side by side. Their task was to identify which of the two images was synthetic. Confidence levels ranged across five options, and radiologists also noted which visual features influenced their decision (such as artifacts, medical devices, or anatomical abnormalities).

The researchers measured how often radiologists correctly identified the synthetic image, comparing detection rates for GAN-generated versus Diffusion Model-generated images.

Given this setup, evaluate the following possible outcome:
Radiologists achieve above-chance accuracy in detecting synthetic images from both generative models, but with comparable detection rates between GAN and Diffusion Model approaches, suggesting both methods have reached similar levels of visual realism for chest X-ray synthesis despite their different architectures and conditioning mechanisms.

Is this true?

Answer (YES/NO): NO